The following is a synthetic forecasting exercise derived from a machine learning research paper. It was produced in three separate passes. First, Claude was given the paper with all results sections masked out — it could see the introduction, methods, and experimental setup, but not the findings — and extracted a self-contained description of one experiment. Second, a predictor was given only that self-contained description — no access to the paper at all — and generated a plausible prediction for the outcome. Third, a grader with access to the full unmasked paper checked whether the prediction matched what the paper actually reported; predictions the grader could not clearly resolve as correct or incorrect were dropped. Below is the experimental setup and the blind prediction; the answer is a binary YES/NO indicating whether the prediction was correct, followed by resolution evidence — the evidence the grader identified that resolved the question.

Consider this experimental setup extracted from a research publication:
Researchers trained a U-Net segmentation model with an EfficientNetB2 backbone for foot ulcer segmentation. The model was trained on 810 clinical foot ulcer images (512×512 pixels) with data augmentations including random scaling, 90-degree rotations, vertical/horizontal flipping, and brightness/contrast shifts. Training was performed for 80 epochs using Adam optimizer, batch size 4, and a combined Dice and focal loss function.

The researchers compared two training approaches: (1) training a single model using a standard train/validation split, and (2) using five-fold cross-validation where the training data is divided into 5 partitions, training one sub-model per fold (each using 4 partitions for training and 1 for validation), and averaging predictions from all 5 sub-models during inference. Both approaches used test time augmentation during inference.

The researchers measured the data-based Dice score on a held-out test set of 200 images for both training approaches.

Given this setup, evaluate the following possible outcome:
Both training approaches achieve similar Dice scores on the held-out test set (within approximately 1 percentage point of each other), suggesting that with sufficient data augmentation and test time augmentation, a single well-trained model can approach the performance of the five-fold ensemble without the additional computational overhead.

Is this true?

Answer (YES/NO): YES